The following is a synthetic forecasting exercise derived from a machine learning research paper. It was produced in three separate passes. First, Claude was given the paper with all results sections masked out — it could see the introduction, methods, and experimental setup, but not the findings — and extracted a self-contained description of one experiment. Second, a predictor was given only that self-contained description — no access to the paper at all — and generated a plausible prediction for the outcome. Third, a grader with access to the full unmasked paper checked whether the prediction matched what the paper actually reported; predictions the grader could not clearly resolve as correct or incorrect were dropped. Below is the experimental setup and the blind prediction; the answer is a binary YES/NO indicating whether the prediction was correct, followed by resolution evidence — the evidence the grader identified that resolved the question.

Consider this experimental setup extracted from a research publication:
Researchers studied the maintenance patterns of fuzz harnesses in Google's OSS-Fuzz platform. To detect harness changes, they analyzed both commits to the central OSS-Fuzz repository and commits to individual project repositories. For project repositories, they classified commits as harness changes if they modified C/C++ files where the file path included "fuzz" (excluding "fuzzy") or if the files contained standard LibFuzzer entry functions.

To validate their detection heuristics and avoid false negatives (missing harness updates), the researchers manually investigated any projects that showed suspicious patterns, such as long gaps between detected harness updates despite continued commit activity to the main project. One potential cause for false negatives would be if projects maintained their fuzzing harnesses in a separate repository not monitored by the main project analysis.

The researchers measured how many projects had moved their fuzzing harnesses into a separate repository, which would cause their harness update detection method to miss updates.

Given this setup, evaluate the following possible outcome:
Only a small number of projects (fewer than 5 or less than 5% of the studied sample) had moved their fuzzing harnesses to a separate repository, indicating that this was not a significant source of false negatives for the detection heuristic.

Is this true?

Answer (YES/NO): YES